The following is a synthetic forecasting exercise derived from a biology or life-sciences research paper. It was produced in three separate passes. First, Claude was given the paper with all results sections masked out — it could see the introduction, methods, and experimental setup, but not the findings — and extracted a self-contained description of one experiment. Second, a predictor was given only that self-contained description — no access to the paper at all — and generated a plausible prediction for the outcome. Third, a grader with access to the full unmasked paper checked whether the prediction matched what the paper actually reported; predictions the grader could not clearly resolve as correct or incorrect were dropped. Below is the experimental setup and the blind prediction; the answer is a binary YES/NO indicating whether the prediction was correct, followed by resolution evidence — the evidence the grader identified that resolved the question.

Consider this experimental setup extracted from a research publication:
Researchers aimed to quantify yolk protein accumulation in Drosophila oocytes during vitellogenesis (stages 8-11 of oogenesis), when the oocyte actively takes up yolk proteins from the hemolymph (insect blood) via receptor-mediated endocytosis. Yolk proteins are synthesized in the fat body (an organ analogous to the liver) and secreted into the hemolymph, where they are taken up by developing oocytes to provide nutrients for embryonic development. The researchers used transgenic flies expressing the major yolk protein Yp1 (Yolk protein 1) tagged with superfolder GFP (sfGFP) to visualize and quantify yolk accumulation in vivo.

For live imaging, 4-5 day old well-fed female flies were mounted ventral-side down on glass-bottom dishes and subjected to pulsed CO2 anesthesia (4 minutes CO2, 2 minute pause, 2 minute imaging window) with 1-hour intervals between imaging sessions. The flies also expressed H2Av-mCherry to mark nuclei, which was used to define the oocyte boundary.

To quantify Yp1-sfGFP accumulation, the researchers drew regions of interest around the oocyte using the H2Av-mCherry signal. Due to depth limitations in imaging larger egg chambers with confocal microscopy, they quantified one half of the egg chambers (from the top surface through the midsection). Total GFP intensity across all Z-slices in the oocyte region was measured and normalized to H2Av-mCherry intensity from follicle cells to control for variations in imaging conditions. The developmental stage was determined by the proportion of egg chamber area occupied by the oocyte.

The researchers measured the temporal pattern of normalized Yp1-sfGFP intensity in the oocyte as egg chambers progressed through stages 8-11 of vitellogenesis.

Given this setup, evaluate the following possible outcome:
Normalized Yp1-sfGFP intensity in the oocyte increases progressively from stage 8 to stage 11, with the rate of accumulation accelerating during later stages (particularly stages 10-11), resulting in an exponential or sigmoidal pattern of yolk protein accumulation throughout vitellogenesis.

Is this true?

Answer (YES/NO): NO